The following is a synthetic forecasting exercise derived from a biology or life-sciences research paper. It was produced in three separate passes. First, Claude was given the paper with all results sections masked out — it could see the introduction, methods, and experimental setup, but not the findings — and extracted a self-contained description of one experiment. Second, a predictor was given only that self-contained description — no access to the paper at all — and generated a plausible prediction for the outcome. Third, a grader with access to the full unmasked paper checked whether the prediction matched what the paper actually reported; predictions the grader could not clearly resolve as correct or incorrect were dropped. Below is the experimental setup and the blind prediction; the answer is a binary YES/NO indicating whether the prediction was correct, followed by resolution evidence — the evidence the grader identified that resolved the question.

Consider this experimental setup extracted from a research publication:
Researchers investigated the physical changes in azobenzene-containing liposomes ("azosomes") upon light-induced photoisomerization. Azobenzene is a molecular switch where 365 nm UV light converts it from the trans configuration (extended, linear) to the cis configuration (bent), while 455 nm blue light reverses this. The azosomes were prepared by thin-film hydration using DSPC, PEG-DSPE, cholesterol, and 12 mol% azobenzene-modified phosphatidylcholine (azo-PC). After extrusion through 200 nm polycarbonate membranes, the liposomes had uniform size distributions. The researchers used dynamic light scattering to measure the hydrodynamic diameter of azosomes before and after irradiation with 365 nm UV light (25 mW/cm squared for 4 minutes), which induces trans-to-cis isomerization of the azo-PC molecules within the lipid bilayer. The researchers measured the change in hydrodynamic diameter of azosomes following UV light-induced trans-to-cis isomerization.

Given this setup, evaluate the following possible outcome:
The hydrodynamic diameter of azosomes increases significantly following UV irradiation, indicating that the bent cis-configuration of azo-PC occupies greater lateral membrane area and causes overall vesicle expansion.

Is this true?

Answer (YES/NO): YES